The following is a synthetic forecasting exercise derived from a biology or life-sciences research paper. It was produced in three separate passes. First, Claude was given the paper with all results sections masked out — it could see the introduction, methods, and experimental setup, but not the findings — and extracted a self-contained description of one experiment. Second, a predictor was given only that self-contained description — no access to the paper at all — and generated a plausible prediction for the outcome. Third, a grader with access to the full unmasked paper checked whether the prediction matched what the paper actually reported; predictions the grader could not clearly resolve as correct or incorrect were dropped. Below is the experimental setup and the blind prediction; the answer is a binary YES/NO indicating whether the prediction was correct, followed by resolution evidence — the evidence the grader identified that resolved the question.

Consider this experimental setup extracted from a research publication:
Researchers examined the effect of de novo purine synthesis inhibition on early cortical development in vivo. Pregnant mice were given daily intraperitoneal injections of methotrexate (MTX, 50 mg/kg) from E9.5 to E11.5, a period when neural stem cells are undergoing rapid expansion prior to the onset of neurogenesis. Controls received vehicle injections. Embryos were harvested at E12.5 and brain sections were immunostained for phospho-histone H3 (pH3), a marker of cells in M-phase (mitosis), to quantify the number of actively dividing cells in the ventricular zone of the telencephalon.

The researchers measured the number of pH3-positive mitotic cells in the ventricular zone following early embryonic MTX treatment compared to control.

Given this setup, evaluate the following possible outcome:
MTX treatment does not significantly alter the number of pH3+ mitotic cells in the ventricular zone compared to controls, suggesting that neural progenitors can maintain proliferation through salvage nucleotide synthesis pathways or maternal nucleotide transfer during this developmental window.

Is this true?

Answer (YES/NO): NO